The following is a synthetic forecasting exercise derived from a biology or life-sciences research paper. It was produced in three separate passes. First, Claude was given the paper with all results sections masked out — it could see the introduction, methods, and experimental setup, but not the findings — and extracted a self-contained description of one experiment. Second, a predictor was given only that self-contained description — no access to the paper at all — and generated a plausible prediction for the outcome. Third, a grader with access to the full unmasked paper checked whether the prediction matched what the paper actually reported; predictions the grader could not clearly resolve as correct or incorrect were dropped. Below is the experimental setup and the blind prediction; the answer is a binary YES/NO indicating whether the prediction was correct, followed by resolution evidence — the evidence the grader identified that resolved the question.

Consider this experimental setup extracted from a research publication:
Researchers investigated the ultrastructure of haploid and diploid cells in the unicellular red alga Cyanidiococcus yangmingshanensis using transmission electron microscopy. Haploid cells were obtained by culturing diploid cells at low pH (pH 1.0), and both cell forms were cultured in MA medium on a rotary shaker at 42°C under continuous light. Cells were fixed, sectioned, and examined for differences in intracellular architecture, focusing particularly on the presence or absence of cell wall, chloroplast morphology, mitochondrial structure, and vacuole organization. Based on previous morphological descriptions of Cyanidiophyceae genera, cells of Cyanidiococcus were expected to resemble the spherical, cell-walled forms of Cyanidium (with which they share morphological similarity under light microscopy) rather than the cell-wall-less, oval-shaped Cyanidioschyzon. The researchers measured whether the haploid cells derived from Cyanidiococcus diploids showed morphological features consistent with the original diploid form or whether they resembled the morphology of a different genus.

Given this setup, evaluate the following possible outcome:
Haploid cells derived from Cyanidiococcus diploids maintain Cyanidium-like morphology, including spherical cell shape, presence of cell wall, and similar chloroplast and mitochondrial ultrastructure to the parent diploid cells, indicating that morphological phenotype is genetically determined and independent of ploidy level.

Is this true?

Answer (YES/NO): NO